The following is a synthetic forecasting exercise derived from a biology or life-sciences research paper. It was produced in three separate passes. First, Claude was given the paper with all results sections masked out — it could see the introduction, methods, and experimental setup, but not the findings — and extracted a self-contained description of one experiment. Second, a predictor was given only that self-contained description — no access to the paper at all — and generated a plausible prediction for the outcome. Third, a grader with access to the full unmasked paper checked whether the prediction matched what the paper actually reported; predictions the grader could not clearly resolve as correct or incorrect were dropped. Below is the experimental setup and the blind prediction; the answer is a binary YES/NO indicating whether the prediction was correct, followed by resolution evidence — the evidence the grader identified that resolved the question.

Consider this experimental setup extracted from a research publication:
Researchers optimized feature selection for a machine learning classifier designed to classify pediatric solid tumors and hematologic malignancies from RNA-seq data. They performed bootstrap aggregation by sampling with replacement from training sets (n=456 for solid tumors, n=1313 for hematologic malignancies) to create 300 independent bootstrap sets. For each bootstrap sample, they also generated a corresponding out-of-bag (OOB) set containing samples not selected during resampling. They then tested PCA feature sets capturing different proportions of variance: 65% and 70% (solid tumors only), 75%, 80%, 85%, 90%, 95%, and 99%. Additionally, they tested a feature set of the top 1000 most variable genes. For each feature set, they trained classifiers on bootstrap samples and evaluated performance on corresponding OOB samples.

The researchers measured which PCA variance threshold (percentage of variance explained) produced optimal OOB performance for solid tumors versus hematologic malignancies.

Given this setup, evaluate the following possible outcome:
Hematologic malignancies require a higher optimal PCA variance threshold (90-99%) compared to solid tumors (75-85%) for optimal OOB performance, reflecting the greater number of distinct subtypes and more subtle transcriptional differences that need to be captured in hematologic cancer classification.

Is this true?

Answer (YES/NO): NO